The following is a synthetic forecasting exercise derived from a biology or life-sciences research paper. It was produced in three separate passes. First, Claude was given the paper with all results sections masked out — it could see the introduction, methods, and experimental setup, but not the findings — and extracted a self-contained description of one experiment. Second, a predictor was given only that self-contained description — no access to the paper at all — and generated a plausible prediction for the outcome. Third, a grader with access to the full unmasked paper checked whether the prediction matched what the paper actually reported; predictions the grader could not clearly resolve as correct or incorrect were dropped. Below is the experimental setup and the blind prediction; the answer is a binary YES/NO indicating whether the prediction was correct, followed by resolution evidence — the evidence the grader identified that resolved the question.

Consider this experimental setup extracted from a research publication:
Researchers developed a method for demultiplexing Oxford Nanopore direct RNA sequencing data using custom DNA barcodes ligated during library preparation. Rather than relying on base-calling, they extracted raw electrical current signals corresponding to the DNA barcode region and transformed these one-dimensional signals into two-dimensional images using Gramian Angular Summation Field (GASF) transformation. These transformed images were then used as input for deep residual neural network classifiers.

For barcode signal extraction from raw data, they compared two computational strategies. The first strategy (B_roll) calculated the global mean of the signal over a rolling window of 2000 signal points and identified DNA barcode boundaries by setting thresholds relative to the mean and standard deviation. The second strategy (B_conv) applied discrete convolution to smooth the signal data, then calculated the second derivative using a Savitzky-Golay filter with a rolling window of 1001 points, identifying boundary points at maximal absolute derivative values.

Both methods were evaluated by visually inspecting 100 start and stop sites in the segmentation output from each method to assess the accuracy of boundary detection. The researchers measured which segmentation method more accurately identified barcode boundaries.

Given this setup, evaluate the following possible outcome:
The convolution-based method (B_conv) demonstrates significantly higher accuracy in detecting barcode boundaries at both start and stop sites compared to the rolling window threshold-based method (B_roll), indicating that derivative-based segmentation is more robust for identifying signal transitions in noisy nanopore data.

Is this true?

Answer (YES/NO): NO